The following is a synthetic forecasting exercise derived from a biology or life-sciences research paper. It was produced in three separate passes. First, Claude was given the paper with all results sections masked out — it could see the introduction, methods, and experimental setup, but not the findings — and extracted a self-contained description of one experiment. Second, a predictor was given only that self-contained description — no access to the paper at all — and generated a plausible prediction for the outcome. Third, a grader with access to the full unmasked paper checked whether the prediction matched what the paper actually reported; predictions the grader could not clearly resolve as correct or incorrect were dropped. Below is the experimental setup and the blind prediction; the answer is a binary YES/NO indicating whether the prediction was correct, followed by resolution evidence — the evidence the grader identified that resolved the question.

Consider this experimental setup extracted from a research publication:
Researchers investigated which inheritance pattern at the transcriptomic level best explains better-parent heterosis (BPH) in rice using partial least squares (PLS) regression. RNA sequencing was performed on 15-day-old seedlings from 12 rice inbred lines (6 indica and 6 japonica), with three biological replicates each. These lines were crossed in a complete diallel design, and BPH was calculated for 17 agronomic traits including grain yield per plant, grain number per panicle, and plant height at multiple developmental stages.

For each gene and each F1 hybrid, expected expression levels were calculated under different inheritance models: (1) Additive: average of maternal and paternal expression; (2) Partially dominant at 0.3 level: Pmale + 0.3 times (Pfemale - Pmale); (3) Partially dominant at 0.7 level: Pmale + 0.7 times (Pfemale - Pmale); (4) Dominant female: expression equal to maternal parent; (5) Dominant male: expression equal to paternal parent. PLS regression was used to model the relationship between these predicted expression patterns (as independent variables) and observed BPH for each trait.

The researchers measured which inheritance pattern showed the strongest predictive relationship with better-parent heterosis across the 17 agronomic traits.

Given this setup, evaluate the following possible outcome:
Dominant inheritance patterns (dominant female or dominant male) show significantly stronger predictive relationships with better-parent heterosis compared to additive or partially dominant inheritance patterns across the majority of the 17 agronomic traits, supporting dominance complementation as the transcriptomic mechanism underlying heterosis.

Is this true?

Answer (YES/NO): NO